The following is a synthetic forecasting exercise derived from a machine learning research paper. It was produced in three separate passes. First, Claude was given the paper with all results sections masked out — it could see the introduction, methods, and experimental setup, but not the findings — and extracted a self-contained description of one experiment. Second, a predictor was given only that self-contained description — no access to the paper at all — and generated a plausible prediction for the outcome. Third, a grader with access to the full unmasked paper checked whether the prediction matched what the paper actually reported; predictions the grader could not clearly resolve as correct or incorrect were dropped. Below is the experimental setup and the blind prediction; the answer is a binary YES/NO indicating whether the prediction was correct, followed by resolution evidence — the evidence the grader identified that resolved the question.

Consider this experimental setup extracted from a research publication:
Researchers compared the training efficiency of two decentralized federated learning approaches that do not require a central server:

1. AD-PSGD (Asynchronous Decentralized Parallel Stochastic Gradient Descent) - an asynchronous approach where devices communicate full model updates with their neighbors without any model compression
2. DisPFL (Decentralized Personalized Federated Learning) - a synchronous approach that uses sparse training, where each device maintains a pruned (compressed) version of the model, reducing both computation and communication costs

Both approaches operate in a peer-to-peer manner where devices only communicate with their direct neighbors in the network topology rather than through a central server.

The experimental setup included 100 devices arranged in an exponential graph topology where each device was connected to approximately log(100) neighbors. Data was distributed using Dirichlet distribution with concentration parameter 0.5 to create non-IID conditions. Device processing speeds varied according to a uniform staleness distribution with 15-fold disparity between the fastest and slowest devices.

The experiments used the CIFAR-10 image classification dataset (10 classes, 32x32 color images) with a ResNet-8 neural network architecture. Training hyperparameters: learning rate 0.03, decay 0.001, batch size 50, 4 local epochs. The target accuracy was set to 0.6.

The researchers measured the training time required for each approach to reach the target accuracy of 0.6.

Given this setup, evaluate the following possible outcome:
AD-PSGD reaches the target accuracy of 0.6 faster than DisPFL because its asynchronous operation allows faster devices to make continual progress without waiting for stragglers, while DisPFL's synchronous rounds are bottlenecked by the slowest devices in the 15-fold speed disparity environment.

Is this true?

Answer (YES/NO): NO